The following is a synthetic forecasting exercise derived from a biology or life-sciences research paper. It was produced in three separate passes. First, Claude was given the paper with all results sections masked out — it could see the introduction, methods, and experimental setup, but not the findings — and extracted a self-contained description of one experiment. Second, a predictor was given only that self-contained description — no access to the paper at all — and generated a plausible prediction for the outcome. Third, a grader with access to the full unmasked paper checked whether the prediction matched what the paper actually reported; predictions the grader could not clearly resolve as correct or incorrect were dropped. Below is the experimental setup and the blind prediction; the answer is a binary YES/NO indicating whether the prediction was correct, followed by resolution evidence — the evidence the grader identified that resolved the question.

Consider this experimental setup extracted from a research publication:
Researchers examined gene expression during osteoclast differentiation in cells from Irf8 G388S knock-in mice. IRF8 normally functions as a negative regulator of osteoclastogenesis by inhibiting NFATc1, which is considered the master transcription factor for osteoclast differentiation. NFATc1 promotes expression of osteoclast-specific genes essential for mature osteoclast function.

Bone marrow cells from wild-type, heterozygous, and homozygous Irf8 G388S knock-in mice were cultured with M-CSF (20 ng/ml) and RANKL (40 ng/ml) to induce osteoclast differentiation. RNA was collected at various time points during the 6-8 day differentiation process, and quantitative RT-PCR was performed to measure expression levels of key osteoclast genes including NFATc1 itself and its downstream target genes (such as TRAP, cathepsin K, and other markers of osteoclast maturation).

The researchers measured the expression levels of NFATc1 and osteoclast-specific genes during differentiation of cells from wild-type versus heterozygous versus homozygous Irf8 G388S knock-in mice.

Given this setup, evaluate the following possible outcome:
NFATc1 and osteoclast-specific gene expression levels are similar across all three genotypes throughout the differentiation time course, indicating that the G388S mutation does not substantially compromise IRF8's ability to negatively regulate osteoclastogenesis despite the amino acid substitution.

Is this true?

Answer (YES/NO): NO